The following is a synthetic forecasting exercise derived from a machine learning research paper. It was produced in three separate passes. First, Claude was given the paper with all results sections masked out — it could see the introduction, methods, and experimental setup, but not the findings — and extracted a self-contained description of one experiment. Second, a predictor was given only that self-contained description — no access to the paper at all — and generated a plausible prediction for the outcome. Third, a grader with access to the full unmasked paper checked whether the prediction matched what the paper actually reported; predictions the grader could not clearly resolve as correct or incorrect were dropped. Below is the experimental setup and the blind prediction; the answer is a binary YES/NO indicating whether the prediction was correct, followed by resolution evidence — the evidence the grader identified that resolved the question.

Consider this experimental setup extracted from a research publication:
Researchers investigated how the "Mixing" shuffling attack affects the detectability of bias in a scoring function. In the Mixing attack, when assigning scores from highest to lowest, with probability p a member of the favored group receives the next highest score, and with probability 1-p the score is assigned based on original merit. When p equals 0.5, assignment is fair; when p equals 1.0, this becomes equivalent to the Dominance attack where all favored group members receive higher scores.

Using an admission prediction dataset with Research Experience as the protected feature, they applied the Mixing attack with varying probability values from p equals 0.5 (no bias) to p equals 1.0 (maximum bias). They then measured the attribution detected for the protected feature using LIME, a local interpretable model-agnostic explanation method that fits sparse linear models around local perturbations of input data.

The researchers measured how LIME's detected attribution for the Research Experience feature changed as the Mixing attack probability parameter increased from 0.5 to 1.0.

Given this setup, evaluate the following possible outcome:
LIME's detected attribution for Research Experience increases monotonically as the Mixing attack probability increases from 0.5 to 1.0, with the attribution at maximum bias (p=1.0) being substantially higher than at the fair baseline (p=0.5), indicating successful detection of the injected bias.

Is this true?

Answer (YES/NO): YES